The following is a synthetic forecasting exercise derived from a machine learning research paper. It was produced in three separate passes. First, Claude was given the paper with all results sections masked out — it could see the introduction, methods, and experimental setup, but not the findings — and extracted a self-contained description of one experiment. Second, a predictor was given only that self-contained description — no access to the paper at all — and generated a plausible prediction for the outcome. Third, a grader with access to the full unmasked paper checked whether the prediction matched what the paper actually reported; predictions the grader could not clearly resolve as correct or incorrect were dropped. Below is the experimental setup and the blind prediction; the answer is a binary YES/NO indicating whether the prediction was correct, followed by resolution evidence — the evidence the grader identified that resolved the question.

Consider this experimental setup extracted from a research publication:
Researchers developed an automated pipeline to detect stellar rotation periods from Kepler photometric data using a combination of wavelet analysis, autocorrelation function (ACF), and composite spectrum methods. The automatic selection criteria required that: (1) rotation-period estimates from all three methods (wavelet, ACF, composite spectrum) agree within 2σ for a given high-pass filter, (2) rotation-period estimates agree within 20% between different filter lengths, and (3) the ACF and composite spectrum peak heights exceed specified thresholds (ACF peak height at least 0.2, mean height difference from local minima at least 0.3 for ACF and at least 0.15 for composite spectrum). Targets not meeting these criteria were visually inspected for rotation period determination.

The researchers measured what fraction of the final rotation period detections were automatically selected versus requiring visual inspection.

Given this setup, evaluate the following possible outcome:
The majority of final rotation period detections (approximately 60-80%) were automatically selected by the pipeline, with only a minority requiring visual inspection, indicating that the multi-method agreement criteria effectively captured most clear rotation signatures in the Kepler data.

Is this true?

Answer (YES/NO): YES